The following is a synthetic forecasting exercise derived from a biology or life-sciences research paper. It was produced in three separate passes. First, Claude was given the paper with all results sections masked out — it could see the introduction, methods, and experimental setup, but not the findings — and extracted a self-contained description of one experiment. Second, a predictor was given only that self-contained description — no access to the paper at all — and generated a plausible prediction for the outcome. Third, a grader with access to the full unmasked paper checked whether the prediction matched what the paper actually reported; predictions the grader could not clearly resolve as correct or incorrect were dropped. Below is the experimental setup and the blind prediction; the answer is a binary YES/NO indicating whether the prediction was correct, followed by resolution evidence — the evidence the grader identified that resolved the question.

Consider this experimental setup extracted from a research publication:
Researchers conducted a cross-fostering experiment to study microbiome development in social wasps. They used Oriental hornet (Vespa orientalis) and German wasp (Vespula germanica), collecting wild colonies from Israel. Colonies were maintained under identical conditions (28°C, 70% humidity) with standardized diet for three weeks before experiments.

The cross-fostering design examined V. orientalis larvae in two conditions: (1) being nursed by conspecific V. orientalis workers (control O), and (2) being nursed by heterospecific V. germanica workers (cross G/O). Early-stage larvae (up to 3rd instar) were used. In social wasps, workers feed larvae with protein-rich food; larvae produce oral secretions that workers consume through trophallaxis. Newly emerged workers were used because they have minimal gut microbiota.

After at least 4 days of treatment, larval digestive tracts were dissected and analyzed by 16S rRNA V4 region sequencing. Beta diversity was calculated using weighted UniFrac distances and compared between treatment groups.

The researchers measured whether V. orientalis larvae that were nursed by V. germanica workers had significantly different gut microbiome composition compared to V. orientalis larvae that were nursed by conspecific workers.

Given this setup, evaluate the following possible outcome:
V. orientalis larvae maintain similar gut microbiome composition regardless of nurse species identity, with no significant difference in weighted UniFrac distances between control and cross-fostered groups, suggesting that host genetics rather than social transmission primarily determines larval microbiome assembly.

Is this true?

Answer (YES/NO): YES